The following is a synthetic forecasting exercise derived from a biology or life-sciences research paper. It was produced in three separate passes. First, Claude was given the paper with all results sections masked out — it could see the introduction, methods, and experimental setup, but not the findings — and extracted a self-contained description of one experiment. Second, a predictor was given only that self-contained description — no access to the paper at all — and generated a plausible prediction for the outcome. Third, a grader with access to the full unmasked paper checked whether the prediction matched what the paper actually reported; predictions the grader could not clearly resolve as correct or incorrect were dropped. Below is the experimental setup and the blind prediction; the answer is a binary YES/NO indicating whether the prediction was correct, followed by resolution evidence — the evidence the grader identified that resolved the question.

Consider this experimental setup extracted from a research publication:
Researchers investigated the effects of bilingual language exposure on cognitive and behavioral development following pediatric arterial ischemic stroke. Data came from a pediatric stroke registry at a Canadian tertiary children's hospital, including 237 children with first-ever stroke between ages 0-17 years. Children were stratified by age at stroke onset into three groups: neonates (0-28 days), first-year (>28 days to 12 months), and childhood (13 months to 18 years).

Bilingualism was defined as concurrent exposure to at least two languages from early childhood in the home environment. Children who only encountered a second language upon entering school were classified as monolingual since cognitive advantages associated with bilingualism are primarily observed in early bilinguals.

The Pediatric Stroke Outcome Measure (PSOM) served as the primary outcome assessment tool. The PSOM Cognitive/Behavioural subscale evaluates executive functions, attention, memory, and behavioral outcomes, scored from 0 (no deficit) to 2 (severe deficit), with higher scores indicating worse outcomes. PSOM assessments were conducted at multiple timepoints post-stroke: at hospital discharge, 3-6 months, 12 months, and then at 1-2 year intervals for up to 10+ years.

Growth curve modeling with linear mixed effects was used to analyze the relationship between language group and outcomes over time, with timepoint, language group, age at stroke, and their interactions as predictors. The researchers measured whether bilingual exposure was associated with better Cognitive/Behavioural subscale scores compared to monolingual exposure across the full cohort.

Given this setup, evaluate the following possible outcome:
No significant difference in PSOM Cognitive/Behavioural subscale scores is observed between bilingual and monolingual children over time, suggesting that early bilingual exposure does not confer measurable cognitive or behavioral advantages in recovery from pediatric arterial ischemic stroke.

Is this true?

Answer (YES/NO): YES